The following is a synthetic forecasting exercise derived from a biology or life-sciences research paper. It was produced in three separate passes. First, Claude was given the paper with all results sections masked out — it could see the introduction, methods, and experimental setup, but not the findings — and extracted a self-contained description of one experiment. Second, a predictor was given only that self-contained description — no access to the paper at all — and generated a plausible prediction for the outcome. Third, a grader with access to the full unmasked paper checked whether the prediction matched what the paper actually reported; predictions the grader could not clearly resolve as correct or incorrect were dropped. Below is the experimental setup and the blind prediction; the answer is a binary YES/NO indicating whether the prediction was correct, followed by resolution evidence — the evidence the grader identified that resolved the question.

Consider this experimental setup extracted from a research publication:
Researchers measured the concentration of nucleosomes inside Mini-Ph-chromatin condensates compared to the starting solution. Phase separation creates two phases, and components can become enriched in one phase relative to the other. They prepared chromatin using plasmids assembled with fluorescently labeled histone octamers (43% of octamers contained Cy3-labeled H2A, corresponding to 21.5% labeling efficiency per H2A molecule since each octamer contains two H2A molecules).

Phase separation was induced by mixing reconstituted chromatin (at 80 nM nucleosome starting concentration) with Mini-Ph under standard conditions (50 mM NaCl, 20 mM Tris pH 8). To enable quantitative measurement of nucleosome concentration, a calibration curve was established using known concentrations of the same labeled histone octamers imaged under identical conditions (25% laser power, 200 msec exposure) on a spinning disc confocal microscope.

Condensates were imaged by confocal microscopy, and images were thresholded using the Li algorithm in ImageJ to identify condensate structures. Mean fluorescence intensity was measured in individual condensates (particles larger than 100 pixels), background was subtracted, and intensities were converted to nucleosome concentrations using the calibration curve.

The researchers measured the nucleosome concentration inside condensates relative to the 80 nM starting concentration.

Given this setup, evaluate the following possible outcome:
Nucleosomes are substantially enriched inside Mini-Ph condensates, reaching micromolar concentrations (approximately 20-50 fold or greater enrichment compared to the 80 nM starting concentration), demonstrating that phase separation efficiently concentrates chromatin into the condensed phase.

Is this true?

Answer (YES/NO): YES